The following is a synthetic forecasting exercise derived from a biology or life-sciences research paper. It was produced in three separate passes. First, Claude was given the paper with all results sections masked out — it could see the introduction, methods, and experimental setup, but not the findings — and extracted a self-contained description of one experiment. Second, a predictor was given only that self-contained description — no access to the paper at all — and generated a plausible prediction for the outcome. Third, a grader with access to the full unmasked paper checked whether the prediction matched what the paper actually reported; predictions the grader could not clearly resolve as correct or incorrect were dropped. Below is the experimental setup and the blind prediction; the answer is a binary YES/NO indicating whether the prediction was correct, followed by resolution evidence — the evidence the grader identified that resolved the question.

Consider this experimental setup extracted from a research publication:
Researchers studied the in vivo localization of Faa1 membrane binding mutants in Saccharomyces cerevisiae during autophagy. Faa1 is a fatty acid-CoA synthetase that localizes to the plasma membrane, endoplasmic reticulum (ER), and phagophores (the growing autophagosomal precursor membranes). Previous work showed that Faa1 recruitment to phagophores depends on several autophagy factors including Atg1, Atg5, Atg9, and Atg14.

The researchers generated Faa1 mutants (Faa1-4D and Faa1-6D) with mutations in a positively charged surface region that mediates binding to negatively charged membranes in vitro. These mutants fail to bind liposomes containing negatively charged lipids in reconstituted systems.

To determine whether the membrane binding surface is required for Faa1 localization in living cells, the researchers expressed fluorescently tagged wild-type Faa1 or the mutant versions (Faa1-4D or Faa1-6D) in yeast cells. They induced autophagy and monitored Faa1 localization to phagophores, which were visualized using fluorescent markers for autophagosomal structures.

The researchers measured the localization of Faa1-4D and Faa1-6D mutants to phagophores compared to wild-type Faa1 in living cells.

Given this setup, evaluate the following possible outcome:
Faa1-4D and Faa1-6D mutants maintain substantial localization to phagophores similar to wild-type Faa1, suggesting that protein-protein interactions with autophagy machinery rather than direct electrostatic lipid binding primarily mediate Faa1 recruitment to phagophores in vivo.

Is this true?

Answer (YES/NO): NO